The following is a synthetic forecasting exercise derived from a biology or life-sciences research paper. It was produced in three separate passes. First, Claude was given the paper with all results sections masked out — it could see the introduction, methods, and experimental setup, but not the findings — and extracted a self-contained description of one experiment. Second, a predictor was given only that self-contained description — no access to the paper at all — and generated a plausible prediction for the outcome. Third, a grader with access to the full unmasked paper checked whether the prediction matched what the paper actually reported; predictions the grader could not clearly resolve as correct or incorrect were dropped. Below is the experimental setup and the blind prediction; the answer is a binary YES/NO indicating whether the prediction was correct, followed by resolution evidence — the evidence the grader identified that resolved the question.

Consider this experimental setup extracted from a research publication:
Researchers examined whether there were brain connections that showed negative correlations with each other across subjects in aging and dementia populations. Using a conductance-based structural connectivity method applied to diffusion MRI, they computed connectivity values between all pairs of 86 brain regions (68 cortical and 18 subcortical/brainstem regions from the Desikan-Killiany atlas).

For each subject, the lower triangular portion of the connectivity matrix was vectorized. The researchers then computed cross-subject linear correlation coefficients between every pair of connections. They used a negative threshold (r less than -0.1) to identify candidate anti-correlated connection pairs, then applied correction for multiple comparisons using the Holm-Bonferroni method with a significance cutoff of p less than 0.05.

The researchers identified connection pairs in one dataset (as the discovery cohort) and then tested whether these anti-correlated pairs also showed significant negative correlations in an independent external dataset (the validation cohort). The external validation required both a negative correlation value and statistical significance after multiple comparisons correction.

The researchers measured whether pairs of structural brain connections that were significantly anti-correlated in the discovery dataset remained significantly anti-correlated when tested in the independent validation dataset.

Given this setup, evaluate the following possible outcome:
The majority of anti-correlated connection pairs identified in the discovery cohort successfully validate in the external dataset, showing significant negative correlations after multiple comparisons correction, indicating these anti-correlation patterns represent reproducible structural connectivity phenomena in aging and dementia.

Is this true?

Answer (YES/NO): NO